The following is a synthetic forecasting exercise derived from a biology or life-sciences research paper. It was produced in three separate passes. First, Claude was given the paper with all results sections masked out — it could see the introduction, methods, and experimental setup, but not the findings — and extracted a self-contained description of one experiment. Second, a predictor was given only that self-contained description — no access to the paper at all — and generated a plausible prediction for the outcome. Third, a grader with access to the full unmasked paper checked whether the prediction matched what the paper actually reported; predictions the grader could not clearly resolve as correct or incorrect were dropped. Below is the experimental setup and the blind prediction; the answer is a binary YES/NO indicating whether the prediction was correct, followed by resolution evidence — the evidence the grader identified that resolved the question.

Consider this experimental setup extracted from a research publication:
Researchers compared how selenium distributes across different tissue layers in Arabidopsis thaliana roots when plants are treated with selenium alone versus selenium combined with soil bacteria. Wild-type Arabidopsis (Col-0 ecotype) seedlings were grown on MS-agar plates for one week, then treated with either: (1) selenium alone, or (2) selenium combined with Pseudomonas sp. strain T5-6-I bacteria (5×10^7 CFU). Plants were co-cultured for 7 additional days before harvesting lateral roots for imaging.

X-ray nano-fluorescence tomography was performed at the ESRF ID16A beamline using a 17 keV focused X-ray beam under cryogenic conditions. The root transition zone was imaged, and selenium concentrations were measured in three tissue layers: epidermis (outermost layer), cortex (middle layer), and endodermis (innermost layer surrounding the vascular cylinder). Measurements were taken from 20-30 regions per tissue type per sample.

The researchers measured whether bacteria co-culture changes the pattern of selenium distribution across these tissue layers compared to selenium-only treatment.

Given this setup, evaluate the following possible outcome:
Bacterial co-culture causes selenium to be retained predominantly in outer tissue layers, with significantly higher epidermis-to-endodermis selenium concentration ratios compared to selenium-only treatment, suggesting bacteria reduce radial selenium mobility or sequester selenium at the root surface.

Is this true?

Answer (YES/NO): NO